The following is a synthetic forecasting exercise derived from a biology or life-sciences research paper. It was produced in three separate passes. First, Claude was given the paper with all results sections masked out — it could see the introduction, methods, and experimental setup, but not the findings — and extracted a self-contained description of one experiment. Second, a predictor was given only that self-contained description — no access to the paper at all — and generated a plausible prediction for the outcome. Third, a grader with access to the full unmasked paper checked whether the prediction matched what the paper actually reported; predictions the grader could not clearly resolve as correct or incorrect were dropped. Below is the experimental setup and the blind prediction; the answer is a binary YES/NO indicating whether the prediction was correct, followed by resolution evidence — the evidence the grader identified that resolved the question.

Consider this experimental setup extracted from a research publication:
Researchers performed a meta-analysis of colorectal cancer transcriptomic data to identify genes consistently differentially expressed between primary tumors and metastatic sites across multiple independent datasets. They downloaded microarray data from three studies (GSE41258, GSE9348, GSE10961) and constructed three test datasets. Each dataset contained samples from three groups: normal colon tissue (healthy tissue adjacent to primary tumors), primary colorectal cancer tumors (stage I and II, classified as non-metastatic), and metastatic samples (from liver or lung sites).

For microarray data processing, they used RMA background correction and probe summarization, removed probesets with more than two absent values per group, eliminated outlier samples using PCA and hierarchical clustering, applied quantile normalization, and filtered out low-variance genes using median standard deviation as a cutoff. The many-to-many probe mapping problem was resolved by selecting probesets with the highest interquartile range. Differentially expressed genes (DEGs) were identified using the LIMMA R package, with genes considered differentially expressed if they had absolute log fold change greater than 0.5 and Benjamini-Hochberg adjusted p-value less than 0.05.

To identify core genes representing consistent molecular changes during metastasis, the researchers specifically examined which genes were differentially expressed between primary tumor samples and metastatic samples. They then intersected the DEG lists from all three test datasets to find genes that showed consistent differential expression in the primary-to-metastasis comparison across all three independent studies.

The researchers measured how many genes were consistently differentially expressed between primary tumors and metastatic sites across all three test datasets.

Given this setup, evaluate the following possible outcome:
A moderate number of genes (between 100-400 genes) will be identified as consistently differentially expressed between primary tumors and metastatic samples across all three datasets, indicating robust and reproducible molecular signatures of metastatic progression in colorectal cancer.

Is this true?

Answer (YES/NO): NO